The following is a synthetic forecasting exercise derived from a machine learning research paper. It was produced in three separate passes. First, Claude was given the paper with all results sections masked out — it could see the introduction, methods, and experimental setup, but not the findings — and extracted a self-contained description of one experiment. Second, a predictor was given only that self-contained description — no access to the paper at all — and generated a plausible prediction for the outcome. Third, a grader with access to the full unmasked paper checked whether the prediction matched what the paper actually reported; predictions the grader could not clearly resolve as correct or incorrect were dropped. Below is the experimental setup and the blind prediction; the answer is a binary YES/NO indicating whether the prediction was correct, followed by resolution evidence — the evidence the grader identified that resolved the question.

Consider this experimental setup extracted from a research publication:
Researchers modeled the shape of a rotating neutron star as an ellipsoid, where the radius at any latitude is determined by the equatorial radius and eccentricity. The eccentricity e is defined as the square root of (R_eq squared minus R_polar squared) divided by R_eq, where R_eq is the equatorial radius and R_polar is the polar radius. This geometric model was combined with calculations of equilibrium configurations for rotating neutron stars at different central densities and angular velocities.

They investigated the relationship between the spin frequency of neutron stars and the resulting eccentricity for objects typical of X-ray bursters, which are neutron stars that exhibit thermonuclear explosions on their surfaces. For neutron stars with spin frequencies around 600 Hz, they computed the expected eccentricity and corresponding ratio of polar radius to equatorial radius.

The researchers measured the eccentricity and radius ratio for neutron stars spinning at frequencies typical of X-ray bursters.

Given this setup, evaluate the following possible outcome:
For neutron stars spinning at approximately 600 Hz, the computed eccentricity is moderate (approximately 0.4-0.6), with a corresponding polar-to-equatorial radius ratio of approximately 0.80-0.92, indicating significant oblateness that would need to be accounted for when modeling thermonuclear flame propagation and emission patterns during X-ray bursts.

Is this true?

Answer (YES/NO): YES